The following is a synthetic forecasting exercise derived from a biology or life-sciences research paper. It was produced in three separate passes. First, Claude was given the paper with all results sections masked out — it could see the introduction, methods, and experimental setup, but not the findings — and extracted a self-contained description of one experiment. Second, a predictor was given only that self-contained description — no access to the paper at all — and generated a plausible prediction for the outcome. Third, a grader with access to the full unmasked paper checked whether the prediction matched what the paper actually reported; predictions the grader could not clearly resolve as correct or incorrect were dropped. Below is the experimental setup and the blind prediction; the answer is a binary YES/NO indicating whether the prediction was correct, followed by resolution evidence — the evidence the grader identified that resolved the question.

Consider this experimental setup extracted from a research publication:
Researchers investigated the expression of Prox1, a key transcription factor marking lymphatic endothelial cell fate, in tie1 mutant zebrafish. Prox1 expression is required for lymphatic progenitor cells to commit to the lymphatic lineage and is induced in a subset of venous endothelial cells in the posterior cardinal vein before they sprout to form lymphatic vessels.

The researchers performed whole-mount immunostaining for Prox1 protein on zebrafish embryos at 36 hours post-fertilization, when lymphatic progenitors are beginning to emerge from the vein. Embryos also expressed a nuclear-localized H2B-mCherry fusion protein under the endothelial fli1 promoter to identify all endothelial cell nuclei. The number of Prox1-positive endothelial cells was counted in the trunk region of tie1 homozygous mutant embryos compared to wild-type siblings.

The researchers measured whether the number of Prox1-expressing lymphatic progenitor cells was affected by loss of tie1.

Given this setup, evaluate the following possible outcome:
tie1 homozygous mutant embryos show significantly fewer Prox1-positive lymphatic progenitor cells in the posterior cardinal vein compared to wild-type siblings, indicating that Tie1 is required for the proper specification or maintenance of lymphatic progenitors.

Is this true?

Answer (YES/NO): YES